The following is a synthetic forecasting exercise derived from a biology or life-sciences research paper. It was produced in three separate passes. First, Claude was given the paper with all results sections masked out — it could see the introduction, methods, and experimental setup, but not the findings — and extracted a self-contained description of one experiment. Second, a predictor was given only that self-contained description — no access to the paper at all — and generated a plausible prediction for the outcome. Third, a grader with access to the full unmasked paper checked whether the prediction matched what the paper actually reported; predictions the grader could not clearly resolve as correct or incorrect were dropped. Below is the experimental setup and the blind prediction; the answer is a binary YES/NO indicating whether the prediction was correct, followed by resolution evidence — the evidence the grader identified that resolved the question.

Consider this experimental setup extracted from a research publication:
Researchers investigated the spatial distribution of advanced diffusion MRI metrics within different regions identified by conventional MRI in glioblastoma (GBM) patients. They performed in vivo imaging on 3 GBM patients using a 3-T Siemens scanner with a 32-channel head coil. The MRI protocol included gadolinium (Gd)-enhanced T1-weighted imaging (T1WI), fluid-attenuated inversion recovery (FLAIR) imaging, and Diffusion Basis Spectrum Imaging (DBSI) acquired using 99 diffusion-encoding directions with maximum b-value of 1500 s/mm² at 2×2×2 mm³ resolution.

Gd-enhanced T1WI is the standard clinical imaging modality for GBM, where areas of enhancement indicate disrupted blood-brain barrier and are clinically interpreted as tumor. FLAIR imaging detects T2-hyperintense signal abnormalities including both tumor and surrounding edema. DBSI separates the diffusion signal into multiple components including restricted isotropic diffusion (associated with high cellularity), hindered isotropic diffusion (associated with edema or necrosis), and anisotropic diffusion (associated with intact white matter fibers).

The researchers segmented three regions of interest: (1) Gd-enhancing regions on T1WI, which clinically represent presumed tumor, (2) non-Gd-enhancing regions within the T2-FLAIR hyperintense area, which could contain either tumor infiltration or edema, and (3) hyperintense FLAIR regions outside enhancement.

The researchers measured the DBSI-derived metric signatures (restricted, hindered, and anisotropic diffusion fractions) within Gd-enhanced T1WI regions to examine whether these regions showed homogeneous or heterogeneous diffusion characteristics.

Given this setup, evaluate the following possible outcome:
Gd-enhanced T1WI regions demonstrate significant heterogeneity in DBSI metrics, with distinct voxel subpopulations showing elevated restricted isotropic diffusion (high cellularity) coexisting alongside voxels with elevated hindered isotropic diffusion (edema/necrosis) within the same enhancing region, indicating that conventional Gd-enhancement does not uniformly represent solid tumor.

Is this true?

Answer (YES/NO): YES